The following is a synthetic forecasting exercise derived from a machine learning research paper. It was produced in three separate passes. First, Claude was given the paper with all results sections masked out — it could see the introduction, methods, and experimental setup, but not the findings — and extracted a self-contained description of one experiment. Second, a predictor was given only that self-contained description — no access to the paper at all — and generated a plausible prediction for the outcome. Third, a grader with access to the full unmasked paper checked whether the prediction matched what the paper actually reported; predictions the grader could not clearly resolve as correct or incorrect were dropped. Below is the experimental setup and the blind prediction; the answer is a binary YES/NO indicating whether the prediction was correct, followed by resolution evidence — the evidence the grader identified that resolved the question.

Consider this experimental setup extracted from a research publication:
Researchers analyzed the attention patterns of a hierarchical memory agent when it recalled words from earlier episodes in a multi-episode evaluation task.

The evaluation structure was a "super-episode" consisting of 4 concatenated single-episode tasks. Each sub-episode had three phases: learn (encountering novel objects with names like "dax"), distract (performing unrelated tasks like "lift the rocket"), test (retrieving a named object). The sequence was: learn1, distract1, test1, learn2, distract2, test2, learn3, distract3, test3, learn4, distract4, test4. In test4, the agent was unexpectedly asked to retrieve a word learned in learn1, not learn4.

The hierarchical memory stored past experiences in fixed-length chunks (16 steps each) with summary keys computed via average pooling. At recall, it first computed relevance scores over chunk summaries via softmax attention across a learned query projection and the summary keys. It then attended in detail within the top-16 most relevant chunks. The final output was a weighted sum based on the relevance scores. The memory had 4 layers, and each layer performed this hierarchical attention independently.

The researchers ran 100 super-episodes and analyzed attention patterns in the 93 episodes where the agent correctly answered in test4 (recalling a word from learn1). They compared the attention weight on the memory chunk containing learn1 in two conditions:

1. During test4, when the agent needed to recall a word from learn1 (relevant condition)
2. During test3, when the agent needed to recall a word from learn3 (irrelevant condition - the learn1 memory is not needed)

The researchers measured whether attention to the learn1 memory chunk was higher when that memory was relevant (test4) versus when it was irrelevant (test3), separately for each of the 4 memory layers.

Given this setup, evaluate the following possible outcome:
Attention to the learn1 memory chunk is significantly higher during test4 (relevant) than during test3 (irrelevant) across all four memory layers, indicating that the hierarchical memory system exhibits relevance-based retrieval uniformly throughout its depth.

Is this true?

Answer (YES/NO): YES